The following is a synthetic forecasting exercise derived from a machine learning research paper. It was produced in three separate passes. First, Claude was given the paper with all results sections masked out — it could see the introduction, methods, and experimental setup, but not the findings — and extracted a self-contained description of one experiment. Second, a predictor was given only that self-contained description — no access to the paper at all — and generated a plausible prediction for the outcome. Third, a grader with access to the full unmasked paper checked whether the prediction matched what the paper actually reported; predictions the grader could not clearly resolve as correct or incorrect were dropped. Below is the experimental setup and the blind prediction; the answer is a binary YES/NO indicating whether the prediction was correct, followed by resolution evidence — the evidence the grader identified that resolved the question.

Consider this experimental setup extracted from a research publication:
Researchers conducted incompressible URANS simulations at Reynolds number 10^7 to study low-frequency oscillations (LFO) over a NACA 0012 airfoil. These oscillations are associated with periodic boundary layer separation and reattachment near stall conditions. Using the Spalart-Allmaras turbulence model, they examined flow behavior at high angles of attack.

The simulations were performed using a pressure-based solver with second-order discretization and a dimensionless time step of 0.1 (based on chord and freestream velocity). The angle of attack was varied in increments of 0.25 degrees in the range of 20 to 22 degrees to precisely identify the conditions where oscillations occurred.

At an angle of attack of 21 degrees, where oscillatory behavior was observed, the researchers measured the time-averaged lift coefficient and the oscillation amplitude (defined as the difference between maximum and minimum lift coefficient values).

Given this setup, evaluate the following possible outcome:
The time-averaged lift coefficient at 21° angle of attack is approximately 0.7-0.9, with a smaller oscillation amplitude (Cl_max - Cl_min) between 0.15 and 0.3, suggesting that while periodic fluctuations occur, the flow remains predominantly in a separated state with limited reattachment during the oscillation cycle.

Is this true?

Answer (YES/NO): NO